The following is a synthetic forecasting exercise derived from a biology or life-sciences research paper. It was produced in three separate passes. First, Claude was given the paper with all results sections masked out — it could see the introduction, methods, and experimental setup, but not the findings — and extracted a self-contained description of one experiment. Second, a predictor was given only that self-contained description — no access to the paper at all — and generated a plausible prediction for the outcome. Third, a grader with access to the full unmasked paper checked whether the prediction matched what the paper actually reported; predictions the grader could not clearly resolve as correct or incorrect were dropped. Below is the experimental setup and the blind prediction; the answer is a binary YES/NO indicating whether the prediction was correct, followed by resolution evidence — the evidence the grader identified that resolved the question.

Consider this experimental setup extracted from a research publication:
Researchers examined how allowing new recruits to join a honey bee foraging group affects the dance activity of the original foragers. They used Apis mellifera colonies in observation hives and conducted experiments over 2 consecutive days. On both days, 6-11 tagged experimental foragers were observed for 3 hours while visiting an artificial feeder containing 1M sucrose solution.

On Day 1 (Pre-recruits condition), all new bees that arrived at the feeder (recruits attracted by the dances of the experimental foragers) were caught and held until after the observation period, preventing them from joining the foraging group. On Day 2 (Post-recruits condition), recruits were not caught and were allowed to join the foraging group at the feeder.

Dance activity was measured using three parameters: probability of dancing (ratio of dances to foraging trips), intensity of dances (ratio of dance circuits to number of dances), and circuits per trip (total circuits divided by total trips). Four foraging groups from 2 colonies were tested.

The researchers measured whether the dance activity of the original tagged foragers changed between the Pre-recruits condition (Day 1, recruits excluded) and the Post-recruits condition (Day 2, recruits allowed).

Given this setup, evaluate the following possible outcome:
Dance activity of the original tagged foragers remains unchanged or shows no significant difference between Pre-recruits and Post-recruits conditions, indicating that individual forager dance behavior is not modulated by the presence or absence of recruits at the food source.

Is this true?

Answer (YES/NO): NO